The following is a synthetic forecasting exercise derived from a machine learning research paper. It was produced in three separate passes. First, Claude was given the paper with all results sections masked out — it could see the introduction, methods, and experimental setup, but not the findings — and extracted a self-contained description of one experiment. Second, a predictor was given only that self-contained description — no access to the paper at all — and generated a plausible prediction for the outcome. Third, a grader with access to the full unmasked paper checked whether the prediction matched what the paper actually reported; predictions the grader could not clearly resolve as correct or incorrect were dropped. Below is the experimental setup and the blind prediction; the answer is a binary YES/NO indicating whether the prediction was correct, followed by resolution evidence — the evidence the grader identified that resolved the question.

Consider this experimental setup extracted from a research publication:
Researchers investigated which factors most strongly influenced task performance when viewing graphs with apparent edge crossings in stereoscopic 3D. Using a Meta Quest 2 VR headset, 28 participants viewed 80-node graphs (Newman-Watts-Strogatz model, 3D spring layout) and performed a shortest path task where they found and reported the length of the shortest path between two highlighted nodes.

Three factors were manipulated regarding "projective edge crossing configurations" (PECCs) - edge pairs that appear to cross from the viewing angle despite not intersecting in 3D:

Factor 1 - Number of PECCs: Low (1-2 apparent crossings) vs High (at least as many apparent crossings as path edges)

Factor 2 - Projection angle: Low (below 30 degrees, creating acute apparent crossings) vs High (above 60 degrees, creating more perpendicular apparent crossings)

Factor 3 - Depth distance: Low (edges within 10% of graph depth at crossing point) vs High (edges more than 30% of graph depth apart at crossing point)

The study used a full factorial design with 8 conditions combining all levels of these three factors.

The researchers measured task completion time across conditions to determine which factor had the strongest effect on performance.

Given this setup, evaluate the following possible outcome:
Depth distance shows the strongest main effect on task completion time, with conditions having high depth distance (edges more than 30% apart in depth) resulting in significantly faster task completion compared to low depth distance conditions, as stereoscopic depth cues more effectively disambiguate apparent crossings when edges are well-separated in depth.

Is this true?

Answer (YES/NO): NO